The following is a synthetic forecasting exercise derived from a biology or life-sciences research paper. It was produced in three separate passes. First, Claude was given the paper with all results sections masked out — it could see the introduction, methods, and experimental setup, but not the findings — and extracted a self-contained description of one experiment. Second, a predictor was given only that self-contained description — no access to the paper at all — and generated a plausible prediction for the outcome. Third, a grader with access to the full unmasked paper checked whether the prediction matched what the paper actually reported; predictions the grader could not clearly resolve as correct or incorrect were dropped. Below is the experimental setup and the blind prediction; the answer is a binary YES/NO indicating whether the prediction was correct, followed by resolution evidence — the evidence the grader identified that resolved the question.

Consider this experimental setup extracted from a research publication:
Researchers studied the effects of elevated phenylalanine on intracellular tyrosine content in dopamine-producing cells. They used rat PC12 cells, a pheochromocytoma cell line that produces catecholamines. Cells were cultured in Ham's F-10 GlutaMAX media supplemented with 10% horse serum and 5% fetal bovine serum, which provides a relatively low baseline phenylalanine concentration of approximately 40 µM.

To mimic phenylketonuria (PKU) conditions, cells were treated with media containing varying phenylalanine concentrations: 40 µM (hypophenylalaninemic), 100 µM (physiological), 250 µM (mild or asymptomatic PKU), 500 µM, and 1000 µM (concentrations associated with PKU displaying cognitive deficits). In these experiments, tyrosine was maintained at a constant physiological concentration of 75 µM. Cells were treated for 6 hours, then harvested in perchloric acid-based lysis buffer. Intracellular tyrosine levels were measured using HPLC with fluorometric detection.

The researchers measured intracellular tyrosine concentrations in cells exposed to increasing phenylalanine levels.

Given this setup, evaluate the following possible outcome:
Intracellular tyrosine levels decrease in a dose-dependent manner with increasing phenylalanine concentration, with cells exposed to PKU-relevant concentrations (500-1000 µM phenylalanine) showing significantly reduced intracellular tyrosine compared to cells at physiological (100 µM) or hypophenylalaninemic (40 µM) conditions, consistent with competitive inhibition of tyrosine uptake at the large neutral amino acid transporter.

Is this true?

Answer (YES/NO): YES